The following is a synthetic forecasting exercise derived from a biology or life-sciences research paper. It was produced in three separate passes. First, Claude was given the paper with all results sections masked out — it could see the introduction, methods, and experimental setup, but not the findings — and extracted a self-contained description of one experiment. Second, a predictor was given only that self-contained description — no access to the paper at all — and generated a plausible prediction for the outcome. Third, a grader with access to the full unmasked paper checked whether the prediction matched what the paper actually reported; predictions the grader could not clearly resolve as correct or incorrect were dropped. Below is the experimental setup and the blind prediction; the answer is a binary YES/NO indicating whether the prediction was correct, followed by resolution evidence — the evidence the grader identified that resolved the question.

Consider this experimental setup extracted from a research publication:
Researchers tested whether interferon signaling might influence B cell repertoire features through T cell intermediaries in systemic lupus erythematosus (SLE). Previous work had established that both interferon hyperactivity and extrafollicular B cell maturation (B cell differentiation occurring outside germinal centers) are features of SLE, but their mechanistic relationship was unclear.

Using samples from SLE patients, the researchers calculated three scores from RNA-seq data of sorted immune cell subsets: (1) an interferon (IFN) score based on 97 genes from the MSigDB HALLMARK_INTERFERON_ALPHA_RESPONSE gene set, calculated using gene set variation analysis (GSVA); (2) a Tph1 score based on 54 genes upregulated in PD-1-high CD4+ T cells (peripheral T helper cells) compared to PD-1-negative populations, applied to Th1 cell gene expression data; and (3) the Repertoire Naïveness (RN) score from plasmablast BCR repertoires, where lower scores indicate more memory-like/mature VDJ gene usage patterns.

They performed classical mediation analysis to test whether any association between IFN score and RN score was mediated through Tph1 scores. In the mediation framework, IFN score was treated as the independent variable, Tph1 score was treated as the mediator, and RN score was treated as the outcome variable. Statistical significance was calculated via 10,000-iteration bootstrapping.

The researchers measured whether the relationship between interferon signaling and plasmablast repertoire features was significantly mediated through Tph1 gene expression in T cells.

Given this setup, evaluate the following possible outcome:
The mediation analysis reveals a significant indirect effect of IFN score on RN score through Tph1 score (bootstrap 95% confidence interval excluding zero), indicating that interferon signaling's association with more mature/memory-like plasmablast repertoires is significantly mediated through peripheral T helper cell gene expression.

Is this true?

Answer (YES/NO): NO